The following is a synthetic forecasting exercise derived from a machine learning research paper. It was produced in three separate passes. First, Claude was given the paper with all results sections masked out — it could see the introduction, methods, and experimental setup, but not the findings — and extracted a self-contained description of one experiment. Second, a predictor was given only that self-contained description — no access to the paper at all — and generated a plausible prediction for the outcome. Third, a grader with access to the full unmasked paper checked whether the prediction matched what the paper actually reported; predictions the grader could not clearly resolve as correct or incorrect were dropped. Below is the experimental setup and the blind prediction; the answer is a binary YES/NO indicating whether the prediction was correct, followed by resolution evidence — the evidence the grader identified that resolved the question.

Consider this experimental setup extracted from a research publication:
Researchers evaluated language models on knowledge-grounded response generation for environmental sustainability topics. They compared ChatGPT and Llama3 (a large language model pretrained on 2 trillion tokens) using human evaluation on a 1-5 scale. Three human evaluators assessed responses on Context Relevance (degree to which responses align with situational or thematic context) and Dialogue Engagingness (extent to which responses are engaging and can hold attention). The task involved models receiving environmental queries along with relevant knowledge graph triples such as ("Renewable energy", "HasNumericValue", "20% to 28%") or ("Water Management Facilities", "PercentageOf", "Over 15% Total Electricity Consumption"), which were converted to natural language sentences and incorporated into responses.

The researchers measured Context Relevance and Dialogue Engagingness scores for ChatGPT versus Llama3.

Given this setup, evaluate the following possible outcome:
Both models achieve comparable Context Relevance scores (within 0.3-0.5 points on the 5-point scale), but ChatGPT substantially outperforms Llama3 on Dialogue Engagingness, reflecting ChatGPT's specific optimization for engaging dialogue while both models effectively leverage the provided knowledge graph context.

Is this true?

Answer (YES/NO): NO